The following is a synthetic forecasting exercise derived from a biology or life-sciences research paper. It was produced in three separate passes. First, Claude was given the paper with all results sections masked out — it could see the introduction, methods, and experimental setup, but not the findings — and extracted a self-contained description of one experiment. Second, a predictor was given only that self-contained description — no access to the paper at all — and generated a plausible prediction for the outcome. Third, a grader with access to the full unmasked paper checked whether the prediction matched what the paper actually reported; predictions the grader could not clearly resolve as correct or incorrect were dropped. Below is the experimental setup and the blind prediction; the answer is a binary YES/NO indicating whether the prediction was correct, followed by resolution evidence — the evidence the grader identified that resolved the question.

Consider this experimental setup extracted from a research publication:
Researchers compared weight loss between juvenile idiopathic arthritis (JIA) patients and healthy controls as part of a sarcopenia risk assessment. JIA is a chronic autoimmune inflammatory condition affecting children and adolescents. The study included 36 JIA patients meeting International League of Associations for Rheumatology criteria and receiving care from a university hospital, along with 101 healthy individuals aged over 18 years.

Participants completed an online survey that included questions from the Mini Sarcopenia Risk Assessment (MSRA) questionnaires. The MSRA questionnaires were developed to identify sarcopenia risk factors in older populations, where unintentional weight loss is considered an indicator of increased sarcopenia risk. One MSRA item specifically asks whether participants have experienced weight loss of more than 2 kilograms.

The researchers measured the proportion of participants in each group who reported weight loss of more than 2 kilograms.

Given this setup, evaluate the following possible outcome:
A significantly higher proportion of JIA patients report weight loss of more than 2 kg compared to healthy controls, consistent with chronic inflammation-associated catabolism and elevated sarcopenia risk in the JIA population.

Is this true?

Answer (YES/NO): NO